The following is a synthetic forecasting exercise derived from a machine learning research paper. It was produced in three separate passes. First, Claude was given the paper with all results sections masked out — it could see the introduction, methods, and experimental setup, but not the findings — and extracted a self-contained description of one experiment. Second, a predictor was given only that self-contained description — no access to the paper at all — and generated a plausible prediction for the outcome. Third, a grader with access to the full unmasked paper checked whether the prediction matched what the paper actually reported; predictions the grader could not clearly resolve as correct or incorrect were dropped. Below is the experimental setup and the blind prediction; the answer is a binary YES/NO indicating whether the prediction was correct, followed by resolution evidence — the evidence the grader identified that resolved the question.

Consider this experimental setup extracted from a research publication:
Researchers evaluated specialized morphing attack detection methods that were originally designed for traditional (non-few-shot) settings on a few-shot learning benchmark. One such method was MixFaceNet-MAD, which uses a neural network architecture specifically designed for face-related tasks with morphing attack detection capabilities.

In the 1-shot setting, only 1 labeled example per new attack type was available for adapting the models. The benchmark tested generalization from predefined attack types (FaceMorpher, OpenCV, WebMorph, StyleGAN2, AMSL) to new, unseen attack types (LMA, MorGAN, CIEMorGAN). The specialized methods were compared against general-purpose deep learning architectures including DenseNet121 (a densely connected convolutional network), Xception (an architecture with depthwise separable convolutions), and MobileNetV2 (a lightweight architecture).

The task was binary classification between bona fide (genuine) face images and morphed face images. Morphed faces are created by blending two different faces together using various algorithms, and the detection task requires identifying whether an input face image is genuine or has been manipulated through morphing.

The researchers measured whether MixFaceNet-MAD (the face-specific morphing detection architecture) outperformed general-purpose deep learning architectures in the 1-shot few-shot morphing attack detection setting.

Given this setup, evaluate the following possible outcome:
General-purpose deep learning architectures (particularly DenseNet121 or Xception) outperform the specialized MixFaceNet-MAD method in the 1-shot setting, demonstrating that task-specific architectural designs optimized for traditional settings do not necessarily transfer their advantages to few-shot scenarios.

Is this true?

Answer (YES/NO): NO